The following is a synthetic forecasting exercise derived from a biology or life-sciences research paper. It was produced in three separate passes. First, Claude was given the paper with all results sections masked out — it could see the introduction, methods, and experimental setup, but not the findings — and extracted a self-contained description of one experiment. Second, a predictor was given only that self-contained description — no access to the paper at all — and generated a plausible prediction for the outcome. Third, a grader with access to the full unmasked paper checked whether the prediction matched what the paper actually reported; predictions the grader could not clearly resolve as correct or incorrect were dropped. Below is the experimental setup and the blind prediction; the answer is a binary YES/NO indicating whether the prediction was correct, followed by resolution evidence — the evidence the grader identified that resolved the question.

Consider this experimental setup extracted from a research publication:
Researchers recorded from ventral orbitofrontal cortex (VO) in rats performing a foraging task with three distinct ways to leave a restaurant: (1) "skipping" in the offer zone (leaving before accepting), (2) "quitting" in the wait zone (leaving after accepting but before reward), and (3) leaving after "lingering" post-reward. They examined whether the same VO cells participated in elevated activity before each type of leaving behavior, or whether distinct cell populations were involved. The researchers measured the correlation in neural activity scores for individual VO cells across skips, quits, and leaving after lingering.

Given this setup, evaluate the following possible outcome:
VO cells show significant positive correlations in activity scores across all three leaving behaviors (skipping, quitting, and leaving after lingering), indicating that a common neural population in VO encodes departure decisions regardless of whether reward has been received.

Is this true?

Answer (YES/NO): NO